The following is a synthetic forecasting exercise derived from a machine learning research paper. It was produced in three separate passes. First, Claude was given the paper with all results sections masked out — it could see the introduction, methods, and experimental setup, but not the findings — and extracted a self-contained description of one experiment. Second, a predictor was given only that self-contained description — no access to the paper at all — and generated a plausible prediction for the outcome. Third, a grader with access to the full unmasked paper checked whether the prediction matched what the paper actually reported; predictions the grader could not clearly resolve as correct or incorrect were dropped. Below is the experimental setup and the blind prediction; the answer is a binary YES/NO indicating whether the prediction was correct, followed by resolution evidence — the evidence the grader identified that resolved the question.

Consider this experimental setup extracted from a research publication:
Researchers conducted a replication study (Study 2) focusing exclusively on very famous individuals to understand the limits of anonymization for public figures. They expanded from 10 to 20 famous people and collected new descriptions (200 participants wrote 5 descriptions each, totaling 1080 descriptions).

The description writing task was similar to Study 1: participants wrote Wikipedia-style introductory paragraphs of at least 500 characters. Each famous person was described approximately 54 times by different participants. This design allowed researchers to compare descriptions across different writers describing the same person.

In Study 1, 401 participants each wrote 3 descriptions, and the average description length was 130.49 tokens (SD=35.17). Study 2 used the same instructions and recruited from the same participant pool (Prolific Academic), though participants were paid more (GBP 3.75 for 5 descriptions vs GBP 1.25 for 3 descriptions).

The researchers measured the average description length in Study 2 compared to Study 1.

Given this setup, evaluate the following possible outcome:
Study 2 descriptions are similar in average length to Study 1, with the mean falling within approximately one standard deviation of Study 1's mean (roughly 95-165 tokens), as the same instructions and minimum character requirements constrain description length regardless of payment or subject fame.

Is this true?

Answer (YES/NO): NO